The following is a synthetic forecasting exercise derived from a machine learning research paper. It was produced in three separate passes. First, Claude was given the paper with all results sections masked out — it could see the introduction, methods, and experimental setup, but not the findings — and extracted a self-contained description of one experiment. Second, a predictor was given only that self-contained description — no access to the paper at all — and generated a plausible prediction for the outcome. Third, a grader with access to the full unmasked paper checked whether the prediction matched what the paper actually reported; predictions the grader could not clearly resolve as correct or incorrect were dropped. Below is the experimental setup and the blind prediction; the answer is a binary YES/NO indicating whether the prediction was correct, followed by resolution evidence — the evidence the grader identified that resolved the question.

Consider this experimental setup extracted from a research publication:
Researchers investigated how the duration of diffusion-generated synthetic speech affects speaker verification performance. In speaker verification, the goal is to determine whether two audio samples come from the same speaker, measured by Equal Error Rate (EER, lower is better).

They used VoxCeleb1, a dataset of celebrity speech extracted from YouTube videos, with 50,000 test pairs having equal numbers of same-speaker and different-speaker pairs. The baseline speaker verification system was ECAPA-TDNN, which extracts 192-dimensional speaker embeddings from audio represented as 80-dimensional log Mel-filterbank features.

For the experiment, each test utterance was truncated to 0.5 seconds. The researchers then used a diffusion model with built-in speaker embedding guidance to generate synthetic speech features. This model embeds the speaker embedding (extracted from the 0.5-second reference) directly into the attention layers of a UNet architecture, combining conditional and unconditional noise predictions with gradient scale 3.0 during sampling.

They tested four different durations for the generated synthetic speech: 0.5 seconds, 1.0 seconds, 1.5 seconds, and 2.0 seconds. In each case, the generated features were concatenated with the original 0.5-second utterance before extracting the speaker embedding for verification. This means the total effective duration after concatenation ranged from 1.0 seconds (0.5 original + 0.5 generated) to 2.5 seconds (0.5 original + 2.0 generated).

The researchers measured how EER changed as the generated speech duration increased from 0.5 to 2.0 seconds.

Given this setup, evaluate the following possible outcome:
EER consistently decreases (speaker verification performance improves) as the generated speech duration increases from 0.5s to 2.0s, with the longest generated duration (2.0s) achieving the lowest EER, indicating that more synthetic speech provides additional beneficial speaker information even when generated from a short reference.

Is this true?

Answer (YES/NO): YES